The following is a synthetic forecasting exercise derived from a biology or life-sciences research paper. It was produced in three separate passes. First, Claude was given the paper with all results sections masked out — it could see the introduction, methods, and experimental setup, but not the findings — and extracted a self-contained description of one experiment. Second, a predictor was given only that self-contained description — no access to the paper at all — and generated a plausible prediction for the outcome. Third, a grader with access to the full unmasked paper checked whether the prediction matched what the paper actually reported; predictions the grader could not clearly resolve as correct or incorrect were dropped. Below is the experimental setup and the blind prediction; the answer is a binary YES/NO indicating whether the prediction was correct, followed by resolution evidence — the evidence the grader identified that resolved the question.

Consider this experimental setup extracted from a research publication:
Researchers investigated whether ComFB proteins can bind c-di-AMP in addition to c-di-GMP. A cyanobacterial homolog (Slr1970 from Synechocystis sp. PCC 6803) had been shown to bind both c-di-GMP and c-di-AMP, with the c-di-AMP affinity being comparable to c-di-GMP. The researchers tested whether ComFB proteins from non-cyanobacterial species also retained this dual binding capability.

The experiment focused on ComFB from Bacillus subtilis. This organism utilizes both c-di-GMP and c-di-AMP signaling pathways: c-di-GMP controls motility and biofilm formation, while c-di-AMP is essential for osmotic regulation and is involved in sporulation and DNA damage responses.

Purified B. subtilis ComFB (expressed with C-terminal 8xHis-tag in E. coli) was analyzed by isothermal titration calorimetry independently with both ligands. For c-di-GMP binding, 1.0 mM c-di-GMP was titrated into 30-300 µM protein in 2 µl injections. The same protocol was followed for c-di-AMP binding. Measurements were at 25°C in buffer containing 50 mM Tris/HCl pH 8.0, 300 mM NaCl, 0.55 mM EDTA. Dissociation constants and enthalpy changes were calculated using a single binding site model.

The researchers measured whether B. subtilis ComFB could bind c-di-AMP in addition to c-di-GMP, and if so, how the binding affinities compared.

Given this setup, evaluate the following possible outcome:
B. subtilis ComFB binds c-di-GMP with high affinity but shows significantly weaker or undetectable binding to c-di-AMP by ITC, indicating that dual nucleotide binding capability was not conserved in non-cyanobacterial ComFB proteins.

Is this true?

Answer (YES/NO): NO